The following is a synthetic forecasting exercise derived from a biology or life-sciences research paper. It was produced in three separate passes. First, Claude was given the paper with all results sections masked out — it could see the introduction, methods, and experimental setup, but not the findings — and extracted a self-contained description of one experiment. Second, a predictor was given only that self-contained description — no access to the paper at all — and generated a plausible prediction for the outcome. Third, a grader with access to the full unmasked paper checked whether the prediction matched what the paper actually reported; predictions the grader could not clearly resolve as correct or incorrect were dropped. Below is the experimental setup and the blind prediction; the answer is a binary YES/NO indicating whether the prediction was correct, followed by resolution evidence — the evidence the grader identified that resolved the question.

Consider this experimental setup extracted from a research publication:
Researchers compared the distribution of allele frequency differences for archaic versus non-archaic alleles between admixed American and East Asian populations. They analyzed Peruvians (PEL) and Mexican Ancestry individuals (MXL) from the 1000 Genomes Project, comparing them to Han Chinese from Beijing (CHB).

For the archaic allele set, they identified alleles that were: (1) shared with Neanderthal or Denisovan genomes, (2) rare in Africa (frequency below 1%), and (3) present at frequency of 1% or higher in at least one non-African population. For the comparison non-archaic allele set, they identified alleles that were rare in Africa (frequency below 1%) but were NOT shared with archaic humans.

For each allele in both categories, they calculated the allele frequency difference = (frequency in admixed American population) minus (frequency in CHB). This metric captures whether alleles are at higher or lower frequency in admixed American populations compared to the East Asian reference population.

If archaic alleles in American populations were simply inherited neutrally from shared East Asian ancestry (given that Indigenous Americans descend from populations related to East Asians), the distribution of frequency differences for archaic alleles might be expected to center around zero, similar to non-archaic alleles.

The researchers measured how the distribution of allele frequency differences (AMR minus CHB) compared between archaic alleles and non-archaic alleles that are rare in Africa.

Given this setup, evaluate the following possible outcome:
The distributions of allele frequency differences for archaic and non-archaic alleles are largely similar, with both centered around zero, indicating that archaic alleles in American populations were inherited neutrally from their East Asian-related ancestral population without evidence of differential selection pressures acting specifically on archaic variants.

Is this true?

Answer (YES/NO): NO